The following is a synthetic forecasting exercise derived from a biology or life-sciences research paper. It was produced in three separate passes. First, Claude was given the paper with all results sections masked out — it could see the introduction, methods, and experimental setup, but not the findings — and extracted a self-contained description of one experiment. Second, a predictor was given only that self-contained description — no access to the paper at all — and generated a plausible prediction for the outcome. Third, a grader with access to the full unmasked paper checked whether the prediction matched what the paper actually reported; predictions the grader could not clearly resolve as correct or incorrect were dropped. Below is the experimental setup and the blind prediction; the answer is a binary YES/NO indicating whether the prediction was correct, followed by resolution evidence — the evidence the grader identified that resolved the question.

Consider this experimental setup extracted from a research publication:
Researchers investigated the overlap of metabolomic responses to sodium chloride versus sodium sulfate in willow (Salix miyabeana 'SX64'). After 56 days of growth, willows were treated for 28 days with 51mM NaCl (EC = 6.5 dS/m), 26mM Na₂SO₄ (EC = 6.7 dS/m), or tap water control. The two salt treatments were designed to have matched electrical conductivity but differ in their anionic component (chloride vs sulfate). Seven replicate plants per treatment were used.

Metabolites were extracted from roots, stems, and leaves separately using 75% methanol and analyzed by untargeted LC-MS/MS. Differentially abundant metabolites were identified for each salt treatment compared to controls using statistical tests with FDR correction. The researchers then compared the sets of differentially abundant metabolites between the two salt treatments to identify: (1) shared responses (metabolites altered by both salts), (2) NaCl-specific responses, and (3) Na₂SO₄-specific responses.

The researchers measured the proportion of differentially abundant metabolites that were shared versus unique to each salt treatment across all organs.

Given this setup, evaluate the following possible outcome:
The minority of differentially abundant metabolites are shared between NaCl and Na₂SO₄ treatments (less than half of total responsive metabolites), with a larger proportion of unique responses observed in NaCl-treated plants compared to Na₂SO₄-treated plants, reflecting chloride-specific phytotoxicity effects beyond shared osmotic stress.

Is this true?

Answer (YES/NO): YES